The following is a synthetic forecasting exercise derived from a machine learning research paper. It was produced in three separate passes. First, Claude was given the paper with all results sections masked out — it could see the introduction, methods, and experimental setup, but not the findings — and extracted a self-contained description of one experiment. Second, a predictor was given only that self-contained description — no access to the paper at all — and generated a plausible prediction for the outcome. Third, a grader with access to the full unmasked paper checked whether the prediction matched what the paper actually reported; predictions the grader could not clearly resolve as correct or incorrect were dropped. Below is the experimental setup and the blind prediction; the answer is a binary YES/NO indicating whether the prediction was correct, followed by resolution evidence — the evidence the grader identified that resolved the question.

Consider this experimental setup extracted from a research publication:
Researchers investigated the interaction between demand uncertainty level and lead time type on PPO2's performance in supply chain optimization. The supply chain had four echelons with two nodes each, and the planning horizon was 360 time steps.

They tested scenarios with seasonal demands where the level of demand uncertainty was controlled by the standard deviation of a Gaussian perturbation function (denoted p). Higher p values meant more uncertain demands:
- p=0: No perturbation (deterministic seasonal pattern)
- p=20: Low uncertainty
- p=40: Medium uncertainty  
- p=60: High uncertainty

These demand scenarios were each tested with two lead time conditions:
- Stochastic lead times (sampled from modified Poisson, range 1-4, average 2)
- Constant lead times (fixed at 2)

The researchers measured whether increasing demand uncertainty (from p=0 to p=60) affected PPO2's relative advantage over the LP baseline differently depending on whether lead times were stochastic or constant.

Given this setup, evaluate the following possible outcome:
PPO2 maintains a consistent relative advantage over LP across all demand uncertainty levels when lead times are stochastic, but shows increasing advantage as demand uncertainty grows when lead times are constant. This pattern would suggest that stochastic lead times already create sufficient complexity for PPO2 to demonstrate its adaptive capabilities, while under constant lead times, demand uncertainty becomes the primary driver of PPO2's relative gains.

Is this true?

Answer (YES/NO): NO